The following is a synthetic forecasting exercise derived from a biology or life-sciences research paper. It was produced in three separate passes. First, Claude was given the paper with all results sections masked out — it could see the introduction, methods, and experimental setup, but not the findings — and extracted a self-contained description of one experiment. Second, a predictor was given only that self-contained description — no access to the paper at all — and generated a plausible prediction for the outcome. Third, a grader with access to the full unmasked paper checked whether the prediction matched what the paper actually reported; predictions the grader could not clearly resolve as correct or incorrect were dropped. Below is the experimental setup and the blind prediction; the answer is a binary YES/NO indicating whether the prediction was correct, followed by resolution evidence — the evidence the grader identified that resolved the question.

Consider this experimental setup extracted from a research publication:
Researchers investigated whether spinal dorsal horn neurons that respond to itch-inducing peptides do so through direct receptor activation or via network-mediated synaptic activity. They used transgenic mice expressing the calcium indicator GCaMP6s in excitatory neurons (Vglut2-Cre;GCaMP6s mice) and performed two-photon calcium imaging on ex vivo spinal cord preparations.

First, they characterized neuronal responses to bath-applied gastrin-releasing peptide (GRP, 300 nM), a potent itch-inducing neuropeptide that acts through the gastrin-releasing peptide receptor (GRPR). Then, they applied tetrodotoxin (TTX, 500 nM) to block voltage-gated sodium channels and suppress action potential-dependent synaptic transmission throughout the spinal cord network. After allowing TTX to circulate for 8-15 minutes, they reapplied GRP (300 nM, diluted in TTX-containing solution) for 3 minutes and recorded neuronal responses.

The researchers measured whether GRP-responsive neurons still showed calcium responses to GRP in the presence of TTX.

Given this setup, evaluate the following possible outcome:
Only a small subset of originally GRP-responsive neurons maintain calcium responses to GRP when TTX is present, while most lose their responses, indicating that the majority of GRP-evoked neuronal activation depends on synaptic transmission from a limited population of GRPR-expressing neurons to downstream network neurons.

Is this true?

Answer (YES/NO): YES